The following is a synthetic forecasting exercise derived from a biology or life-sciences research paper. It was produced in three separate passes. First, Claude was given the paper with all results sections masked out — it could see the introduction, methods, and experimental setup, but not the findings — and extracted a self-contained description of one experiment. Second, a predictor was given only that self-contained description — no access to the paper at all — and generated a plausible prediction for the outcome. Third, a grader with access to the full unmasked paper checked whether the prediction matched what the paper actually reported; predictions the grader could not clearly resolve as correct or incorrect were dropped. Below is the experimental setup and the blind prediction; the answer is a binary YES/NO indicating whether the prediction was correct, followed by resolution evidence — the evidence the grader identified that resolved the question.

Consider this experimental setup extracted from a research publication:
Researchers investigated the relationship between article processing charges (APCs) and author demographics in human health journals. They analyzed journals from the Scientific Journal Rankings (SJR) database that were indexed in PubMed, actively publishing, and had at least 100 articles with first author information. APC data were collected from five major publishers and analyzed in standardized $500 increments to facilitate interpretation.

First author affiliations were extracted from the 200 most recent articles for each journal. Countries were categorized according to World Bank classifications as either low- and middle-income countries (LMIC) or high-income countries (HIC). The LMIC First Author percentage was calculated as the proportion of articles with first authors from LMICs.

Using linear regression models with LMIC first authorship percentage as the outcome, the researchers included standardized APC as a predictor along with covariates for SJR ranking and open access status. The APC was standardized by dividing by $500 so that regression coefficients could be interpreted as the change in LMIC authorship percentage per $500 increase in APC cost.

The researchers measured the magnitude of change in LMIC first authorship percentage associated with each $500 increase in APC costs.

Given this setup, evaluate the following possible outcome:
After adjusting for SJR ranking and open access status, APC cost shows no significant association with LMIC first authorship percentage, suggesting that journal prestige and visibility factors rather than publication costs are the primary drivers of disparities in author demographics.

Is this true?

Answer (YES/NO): NO